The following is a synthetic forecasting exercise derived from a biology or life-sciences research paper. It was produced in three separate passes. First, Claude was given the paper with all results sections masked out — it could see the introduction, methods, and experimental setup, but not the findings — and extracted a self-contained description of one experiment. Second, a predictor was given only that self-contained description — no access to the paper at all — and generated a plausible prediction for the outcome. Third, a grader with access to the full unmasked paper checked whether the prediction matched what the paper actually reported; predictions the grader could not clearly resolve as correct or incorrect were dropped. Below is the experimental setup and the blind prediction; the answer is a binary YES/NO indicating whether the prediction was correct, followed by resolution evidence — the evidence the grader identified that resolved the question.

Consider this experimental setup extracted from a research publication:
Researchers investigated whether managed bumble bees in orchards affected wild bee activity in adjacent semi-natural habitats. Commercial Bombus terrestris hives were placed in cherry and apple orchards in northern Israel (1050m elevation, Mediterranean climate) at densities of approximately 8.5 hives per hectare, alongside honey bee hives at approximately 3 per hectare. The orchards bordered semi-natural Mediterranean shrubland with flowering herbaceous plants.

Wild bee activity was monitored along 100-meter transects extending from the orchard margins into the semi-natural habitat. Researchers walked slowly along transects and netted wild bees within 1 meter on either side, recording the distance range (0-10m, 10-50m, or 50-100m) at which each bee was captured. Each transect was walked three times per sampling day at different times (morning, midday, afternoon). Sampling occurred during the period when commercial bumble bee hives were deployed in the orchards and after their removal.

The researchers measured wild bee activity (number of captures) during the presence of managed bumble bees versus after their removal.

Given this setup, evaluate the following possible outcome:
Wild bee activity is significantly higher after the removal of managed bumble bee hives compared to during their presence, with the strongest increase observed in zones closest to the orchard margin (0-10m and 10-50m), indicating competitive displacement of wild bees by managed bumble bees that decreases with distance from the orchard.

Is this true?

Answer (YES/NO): NO